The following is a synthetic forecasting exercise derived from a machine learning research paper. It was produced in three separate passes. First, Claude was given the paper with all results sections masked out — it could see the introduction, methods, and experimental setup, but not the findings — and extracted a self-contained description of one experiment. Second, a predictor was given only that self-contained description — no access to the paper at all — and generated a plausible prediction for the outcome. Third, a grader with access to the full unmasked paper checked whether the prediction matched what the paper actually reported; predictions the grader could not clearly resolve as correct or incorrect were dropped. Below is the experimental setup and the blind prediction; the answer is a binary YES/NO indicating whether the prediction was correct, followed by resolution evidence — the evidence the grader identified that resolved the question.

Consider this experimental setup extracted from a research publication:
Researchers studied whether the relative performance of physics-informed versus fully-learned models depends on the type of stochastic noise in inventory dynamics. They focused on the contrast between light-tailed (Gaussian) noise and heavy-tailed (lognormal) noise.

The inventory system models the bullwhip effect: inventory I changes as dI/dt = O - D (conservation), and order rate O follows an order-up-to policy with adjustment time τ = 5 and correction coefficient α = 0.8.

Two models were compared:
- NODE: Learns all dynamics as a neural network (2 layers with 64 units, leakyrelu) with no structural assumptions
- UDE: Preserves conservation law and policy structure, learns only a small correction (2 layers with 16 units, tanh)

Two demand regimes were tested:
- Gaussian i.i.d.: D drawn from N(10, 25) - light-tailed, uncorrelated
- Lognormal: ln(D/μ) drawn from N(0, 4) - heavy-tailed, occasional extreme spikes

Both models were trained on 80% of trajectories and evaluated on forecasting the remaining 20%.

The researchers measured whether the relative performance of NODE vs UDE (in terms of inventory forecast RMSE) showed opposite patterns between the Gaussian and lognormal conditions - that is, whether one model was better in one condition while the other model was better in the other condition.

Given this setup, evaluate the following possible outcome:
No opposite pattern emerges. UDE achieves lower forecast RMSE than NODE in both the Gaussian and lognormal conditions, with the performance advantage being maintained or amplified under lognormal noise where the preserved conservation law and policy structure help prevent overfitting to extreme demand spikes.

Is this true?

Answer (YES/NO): NO